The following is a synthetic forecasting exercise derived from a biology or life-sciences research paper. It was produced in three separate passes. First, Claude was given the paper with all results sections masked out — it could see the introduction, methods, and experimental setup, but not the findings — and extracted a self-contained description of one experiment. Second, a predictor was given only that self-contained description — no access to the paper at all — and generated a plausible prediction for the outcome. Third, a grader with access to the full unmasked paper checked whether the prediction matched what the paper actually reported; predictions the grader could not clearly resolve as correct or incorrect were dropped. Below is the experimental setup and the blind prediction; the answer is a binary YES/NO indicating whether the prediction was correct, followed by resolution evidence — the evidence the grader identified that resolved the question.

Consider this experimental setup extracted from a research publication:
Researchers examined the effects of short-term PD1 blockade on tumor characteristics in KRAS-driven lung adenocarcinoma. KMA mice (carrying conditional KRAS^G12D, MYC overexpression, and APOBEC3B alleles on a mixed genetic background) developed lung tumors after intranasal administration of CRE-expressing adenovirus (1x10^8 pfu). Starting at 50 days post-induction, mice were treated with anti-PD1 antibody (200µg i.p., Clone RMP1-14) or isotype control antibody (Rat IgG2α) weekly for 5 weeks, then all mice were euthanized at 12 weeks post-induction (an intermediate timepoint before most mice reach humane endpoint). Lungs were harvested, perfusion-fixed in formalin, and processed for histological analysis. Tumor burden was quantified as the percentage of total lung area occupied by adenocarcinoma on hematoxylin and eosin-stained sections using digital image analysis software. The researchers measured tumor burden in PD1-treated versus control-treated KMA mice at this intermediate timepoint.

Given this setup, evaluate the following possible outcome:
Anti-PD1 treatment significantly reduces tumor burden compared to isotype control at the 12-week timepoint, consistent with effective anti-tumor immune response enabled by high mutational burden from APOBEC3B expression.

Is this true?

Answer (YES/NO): NO